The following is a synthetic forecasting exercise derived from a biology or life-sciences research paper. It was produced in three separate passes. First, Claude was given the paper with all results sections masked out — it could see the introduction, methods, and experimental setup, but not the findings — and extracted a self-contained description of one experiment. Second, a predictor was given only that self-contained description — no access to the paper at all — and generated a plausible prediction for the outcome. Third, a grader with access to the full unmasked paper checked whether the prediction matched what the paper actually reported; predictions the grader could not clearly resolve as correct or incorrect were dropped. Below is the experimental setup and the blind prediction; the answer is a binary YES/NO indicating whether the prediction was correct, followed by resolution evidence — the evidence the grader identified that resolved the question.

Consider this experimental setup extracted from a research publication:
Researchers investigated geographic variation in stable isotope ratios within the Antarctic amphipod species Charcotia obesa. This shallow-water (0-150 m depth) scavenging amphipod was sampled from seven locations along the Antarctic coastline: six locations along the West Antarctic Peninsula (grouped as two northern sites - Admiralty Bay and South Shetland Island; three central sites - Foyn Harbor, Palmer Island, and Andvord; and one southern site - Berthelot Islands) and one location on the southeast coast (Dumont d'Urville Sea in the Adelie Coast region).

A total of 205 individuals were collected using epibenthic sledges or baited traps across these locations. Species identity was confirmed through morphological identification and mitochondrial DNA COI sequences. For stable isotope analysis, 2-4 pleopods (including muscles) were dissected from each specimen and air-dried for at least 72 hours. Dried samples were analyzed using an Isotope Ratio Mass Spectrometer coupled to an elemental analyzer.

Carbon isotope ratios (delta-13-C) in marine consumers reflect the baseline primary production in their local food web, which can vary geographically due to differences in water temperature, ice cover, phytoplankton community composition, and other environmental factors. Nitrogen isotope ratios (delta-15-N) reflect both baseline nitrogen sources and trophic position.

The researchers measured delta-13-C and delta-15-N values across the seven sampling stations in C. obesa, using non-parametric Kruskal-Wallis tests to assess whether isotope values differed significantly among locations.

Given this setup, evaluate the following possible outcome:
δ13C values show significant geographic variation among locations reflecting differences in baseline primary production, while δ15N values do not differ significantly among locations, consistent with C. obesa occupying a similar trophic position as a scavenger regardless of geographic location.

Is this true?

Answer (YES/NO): NO